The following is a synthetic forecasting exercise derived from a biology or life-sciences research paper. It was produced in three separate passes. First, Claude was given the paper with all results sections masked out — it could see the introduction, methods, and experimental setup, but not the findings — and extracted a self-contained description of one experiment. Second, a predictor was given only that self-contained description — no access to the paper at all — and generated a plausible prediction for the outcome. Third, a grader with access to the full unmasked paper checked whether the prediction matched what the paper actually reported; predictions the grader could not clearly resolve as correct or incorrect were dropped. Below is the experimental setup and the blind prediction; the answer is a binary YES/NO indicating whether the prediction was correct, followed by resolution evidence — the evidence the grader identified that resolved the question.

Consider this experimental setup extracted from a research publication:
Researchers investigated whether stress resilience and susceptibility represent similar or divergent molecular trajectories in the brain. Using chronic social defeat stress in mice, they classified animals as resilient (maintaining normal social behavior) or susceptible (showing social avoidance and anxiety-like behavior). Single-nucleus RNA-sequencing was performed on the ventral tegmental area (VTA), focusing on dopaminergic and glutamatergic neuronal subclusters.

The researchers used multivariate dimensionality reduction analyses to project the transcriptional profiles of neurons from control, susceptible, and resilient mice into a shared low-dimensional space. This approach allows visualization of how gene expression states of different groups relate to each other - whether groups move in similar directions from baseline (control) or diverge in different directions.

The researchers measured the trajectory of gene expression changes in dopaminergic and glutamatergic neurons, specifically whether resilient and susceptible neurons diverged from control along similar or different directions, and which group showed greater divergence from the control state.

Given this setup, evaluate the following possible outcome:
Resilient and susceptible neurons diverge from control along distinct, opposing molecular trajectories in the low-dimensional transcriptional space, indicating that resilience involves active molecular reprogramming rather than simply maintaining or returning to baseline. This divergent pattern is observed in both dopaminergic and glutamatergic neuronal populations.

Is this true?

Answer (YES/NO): NO